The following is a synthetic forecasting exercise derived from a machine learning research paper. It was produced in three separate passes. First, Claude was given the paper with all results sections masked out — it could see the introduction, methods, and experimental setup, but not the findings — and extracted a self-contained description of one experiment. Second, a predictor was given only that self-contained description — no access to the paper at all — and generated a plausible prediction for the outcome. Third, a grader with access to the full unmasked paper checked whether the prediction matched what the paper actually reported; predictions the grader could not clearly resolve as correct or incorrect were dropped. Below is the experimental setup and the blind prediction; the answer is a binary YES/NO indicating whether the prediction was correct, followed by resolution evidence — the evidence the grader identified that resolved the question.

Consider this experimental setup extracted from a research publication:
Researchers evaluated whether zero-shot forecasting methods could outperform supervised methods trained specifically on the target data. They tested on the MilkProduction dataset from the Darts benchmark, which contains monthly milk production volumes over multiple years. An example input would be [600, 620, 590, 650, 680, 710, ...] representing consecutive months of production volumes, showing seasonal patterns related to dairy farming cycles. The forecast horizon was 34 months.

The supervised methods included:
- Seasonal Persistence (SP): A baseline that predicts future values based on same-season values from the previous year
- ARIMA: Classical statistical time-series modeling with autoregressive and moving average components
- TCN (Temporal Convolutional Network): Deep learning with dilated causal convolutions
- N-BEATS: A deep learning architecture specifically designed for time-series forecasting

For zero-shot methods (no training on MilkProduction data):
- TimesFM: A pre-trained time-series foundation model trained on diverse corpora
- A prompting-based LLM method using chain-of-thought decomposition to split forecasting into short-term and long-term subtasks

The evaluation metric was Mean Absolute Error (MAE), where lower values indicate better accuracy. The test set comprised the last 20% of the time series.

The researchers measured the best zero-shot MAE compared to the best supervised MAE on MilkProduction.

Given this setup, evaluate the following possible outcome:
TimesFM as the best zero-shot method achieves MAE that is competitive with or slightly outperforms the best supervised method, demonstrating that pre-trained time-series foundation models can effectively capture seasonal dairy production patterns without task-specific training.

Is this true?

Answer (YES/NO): NO